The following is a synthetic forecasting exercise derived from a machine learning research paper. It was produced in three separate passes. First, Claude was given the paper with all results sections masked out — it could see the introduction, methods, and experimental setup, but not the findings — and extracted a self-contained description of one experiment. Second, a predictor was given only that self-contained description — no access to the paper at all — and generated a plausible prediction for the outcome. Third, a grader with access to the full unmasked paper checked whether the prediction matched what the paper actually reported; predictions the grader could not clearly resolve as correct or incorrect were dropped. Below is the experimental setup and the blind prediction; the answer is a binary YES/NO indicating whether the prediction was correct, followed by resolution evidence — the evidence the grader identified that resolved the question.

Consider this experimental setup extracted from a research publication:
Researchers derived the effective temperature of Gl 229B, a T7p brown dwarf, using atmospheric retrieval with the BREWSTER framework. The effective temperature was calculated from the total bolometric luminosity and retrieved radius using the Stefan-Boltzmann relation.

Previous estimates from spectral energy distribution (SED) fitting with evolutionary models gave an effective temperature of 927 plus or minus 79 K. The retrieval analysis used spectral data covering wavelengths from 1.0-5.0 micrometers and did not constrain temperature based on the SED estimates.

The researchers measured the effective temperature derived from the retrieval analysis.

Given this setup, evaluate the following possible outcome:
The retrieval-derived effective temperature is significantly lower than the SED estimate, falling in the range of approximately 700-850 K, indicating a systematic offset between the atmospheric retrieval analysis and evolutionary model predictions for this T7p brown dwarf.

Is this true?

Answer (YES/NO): YES